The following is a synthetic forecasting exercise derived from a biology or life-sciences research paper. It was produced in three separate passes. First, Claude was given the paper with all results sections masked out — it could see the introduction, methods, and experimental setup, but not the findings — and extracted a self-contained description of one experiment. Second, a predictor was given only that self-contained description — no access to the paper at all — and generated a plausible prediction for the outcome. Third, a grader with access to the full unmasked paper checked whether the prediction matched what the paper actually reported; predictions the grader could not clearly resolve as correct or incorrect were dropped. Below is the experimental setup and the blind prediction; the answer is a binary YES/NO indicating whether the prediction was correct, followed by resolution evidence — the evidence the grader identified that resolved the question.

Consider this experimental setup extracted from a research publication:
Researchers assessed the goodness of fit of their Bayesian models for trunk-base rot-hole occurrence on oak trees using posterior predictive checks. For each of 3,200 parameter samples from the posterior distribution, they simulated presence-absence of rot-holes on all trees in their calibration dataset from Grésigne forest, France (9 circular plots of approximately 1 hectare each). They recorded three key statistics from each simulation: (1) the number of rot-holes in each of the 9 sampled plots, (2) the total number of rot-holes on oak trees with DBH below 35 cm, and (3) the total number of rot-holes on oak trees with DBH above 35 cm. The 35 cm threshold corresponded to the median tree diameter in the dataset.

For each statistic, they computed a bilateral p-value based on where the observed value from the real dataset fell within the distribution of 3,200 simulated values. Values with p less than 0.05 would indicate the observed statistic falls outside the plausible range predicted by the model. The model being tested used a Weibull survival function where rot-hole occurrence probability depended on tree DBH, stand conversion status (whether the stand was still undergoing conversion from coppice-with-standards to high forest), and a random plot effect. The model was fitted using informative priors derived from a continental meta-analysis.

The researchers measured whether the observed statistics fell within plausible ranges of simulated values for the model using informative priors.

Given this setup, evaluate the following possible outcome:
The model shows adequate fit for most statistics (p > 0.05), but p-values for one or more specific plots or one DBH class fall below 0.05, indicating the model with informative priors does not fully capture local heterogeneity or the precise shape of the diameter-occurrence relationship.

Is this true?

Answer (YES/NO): NO